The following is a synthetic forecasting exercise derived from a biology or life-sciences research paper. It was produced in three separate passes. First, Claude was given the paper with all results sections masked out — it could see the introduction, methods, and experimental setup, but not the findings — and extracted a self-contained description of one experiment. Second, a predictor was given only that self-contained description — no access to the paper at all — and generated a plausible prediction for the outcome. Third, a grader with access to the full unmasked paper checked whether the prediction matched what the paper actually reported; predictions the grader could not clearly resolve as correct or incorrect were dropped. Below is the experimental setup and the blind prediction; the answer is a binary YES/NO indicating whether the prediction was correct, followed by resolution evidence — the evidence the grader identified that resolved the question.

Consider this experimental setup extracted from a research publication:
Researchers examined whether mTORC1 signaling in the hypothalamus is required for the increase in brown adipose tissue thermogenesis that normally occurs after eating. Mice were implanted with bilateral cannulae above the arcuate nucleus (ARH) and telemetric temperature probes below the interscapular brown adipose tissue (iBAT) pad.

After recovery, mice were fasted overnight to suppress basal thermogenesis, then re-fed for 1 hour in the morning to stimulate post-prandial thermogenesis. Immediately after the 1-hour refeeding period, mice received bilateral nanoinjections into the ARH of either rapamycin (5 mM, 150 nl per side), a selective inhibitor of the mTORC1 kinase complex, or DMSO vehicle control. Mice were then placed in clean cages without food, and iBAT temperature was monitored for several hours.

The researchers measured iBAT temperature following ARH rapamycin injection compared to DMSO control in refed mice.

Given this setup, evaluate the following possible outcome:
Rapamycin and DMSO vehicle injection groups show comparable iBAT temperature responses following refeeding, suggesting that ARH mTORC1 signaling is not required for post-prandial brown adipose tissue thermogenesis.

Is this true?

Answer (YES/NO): NO